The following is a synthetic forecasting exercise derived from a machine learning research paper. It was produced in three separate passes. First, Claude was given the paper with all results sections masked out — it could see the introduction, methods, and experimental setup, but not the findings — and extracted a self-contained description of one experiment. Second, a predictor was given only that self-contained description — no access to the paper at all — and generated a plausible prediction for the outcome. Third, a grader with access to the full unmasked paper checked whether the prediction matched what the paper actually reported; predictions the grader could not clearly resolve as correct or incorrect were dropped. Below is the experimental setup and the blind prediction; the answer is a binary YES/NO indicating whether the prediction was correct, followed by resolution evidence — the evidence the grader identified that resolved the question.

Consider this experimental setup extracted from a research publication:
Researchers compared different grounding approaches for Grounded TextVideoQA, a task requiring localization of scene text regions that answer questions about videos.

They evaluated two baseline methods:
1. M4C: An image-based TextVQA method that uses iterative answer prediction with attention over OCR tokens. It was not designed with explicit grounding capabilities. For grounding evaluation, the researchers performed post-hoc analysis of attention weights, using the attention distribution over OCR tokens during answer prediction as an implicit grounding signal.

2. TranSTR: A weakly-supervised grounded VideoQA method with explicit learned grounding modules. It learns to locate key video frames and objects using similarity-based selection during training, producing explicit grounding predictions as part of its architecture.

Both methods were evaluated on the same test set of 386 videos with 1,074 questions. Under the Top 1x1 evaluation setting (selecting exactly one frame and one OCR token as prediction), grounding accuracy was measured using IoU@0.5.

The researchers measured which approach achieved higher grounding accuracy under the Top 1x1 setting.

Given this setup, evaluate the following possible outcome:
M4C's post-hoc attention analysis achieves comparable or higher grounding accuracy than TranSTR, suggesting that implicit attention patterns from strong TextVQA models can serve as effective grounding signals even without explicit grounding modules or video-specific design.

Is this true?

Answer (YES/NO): NO